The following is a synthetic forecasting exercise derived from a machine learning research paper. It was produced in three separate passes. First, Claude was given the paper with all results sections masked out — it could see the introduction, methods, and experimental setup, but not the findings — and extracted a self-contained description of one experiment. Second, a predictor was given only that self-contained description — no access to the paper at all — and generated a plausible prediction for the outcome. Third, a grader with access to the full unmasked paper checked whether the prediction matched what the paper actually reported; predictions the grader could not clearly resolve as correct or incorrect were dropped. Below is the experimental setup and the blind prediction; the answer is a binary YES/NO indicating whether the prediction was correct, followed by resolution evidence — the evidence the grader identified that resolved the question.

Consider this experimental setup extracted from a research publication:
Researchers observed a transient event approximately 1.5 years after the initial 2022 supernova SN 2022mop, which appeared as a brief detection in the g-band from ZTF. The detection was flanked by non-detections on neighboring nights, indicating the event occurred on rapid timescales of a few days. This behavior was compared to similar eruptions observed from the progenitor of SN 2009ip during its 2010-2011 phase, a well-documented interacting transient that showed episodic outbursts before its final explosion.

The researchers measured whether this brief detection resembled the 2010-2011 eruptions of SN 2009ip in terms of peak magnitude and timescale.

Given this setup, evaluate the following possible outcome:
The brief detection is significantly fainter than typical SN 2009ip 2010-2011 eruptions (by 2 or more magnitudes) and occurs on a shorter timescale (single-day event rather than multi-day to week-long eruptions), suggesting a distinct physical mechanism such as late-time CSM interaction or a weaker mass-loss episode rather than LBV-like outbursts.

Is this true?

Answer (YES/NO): NO